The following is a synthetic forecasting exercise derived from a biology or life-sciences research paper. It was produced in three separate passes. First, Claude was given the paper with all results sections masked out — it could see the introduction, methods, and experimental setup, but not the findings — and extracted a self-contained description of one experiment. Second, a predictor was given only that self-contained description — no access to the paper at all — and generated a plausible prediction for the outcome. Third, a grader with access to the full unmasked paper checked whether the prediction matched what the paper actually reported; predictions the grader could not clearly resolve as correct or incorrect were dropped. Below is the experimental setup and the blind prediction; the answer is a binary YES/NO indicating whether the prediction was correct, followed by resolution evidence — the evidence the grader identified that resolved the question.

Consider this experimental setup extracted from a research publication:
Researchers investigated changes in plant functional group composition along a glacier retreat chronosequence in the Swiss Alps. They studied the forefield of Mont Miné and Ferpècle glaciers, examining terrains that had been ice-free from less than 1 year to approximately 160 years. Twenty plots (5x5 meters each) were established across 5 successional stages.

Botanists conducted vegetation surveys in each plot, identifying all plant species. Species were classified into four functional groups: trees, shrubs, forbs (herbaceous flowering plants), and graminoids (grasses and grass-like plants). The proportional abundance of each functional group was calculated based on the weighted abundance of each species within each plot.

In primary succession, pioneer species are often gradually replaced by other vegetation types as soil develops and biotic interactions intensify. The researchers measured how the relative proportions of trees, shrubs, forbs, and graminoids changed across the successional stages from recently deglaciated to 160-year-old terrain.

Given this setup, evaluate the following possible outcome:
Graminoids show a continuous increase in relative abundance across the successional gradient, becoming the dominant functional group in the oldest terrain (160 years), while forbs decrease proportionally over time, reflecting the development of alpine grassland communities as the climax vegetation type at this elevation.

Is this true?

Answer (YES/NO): NO